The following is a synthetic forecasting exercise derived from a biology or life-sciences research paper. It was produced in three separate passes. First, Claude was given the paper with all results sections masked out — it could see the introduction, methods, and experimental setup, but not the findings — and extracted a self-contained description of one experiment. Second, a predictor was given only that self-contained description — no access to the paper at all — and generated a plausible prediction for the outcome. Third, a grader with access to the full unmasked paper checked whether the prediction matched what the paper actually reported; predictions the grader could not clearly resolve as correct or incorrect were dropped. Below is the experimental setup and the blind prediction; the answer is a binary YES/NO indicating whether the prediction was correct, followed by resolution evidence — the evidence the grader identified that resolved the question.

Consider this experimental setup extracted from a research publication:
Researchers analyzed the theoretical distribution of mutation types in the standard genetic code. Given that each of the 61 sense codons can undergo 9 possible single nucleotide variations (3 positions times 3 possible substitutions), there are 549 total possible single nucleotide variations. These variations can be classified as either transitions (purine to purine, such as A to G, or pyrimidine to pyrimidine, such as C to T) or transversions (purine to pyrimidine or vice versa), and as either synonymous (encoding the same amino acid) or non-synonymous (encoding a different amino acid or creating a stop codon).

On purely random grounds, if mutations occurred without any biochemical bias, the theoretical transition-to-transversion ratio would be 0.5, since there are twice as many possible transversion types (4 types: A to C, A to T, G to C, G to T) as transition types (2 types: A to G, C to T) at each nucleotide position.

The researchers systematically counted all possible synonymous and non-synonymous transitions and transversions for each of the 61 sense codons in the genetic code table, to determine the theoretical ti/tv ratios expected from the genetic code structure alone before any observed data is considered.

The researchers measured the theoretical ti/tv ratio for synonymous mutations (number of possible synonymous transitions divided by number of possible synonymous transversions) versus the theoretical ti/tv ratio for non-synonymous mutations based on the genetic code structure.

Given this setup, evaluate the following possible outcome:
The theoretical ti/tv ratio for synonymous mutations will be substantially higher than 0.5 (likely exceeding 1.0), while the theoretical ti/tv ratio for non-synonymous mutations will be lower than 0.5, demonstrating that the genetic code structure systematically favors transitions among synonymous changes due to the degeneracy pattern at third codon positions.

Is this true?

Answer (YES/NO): NO